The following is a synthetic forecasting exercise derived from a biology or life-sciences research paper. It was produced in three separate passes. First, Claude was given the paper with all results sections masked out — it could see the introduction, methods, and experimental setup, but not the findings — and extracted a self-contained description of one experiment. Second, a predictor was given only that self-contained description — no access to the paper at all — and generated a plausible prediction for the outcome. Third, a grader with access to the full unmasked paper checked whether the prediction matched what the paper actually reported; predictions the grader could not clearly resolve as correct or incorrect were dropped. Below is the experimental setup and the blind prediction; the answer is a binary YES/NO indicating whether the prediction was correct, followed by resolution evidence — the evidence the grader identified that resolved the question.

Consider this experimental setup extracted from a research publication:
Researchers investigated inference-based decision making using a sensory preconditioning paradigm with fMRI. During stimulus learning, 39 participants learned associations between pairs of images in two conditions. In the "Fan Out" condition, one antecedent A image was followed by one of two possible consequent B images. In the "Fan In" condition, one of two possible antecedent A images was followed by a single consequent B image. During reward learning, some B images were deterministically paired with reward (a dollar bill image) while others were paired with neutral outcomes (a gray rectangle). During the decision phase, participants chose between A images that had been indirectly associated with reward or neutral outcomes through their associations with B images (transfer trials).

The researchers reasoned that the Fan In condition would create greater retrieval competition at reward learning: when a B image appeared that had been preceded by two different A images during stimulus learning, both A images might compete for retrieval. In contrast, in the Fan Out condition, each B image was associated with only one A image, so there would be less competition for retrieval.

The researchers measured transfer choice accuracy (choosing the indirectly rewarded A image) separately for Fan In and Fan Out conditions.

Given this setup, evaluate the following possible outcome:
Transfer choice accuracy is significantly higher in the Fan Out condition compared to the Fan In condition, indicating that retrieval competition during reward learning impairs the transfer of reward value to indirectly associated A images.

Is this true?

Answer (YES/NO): NO